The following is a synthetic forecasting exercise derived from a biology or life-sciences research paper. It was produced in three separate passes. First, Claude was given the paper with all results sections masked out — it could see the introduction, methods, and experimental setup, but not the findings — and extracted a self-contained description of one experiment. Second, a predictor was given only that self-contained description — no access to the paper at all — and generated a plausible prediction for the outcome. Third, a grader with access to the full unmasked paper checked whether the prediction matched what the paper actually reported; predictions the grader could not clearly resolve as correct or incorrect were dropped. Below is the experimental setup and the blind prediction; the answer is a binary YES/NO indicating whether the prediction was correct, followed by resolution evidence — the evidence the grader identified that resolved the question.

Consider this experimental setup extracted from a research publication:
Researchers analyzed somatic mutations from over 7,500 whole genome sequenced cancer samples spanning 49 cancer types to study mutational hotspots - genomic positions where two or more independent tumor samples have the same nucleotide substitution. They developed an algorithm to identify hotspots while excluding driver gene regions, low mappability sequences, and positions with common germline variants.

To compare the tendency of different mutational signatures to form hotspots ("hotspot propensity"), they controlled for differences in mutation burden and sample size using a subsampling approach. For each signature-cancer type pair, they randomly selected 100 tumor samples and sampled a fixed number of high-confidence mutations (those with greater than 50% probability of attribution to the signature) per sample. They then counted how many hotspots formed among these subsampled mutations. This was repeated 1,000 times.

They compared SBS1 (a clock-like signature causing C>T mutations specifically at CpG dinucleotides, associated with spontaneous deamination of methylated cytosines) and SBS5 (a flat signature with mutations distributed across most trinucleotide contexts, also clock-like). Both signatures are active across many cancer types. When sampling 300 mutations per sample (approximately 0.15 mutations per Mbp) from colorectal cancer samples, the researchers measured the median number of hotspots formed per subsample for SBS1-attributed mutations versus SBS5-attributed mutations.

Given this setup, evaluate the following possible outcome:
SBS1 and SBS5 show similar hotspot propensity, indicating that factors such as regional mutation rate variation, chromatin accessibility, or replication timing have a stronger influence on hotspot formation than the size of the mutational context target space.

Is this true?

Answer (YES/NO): NO